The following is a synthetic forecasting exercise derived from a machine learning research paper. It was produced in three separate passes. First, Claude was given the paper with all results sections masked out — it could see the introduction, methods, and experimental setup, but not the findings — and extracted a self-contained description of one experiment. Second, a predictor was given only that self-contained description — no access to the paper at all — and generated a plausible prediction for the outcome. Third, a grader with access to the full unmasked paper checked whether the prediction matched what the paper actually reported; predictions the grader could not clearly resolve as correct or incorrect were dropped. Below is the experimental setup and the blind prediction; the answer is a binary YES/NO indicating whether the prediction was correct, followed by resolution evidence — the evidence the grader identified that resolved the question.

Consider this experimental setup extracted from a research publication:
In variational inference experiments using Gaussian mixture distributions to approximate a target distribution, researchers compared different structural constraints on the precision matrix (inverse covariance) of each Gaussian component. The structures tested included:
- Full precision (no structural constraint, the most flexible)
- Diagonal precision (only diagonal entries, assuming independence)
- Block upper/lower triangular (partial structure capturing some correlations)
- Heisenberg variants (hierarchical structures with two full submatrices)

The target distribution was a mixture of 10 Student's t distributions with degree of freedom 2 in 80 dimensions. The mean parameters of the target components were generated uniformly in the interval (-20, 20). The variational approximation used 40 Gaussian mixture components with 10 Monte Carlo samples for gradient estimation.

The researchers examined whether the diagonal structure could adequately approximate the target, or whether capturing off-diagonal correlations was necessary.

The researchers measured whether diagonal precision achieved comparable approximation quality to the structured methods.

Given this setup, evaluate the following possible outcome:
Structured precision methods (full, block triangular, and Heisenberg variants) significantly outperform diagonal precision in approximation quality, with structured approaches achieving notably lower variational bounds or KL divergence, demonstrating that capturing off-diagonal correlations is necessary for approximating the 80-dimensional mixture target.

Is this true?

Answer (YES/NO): YES